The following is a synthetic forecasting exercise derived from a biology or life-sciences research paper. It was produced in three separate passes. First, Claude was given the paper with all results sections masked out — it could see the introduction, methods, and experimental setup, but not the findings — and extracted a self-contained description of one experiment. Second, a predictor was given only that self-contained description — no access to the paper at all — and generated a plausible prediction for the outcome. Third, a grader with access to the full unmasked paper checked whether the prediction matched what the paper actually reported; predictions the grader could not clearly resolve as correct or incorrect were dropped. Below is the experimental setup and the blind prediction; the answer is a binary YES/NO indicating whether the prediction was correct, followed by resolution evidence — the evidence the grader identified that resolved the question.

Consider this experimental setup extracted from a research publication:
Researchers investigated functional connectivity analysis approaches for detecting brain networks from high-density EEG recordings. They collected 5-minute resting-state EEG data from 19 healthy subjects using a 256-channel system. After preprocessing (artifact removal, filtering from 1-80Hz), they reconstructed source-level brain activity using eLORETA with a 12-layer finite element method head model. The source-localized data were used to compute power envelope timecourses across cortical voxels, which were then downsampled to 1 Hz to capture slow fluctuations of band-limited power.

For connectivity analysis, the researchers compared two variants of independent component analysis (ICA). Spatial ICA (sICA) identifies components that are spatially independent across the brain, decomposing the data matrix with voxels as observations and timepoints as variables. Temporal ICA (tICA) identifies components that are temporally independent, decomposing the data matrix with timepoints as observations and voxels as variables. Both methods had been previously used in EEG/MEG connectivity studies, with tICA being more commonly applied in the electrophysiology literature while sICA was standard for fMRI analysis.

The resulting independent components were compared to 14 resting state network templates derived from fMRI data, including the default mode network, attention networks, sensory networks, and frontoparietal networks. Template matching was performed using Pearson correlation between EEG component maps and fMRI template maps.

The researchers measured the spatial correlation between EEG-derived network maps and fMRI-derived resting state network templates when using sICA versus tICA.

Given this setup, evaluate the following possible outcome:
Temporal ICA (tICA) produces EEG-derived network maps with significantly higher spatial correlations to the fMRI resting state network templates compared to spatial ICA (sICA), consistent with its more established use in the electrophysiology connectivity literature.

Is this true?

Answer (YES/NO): NO